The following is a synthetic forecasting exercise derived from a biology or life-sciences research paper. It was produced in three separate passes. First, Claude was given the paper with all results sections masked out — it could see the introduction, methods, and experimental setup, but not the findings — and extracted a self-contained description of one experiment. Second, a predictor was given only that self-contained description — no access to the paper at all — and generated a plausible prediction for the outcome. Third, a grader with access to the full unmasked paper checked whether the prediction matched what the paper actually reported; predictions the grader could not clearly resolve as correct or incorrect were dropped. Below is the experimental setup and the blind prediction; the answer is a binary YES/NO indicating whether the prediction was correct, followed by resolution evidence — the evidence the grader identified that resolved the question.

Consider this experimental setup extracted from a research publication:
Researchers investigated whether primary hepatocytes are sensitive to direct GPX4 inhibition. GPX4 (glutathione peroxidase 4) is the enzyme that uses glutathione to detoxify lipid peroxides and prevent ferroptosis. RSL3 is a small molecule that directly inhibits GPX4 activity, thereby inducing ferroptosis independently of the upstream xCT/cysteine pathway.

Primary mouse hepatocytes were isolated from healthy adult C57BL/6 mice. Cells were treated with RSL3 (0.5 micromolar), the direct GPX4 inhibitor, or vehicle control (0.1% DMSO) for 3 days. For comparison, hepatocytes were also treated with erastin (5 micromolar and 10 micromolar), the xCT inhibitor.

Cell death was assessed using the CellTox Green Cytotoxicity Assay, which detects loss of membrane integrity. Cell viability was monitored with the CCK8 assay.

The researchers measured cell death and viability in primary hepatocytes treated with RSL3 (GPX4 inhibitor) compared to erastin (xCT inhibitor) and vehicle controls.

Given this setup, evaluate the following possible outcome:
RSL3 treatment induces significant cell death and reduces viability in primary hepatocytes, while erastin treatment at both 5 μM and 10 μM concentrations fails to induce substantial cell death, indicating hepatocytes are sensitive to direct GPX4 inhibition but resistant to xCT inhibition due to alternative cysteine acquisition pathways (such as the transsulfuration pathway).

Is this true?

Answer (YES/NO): YES